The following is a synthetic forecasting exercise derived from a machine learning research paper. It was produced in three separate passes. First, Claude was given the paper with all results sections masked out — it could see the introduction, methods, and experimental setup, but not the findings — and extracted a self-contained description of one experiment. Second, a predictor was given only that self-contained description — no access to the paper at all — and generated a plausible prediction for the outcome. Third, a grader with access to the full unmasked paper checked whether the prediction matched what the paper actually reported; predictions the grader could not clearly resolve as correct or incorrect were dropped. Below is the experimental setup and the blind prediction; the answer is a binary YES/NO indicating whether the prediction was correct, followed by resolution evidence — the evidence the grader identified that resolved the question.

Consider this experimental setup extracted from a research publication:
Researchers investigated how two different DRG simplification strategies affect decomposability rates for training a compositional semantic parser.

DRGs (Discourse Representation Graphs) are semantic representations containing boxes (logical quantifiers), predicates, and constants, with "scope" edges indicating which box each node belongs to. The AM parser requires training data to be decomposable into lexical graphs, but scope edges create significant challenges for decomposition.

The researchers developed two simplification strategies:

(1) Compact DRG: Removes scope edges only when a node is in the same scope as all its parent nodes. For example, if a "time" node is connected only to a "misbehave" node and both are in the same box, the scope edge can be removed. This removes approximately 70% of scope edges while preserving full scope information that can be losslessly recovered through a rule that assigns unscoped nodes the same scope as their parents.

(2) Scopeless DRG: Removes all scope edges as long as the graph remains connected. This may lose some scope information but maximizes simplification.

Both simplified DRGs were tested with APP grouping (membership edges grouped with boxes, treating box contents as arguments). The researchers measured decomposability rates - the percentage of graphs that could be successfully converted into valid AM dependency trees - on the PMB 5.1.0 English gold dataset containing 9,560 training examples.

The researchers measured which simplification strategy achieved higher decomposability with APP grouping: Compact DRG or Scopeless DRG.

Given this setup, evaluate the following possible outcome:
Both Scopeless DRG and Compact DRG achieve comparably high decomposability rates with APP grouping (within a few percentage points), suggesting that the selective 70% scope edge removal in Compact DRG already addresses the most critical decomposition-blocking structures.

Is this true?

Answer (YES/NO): NO